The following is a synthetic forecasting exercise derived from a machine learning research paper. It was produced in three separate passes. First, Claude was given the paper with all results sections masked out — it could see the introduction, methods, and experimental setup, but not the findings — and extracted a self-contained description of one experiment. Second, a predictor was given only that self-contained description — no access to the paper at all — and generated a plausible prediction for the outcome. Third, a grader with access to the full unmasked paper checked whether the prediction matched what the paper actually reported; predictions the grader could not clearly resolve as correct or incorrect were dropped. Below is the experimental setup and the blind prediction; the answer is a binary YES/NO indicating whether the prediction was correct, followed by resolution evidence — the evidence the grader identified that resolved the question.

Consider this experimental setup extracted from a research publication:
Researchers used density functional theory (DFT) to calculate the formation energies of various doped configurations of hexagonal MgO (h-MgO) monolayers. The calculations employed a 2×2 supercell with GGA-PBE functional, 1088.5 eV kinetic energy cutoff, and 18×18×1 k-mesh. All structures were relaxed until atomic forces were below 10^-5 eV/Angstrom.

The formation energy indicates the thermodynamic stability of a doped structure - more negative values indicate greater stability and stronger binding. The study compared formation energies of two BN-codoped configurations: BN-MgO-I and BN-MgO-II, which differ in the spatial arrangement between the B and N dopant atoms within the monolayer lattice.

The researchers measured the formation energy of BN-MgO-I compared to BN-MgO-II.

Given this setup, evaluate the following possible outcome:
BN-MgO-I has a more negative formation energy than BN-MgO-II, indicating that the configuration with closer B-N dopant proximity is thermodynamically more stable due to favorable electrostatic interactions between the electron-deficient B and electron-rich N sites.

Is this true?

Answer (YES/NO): NO